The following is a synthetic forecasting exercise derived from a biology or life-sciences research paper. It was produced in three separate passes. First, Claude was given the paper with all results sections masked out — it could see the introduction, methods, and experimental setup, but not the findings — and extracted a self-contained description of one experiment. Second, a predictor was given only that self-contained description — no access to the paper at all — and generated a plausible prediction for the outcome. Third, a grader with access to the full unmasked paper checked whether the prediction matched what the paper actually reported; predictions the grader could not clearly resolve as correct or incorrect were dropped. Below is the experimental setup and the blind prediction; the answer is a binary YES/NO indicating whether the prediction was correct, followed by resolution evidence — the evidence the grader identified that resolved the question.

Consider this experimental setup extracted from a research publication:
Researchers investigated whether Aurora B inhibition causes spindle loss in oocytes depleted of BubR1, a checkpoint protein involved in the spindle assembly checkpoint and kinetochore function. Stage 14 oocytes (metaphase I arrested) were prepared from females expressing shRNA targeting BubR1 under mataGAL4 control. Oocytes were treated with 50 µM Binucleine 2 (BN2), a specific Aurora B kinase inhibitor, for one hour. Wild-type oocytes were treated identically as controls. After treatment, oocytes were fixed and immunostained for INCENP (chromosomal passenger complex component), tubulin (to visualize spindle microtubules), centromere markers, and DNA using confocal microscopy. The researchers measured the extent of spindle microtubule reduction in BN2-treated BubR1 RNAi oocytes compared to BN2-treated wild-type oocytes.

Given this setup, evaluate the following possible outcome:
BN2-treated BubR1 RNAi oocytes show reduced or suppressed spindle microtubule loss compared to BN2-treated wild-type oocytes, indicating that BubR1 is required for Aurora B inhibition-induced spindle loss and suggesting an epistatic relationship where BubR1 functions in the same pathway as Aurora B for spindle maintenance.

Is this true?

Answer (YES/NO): NO